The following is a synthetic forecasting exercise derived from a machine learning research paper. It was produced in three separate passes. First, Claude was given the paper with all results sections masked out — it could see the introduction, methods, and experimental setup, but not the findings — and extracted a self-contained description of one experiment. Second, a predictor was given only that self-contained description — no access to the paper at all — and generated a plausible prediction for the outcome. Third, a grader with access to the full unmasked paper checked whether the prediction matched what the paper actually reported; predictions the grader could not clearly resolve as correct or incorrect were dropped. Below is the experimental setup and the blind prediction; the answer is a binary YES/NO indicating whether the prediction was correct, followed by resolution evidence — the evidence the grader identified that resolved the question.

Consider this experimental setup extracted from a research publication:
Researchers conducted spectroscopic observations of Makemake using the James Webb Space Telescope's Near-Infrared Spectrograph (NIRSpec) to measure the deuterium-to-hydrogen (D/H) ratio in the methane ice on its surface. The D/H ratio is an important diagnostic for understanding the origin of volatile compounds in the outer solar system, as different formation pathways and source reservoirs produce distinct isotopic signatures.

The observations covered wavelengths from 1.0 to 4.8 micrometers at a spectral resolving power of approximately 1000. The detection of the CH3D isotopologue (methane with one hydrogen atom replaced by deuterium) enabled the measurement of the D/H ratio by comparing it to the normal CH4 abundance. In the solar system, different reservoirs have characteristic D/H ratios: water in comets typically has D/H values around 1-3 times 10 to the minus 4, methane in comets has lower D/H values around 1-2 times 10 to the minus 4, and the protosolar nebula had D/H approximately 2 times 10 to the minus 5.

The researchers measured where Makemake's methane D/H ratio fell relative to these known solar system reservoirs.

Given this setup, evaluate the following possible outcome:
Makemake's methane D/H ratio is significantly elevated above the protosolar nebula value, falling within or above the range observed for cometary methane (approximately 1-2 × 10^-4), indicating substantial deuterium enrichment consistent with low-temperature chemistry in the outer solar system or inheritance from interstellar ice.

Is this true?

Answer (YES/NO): NO